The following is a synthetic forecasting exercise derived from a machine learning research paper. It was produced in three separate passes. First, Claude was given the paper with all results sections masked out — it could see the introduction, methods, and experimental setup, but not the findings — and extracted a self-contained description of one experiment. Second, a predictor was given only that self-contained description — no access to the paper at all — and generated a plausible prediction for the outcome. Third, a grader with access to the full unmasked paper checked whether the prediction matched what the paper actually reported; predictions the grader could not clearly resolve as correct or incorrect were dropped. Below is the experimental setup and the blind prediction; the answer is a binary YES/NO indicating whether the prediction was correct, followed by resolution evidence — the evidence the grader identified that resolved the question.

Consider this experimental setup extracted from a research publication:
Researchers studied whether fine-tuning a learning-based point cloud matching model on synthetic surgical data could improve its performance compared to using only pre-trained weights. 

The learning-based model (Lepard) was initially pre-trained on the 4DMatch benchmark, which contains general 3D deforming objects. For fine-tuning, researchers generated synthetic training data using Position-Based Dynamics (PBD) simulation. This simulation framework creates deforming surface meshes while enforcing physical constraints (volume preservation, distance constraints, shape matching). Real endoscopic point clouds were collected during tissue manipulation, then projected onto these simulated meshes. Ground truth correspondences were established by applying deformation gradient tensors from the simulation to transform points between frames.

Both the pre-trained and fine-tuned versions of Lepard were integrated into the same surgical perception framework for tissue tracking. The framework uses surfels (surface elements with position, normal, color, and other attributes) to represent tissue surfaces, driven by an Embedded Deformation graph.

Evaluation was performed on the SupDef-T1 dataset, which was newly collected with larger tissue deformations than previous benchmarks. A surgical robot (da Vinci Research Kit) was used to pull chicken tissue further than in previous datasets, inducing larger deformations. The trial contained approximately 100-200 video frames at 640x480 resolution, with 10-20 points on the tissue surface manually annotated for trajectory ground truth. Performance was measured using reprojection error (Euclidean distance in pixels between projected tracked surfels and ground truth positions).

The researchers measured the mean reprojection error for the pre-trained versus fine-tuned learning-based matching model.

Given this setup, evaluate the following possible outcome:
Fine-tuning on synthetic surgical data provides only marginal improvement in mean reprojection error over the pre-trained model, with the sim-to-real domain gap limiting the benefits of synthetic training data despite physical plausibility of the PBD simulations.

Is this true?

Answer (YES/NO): NO